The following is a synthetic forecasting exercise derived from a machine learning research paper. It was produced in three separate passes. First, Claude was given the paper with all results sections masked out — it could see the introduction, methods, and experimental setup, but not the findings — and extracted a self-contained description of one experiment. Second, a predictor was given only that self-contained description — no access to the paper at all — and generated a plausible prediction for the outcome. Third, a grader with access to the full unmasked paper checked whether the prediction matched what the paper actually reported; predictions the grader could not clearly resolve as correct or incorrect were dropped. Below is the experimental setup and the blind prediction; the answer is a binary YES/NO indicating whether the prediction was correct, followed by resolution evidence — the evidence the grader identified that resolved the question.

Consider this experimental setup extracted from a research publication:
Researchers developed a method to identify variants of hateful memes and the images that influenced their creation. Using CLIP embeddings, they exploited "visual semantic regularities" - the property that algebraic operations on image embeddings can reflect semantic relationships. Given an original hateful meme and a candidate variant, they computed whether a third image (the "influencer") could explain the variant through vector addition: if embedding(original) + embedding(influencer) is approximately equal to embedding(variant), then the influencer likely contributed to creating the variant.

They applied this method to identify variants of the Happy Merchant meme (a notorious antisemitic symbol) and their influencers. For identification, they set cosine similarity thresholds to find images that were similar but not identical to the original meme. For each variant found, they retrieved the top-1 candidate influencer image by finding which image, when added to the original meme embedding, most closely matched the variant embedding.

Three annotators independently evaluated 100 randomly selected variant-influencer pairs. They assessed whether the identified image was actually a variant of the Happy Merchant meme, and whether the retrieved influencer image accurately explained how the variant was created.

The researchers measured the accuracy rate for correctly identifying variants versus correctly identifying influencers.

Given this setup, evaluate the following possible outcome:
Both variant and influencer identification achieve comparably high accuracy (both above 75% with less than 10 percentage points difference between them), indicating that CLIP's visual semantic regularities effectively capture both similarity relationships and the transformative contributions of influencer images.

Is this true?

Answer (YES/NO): NO